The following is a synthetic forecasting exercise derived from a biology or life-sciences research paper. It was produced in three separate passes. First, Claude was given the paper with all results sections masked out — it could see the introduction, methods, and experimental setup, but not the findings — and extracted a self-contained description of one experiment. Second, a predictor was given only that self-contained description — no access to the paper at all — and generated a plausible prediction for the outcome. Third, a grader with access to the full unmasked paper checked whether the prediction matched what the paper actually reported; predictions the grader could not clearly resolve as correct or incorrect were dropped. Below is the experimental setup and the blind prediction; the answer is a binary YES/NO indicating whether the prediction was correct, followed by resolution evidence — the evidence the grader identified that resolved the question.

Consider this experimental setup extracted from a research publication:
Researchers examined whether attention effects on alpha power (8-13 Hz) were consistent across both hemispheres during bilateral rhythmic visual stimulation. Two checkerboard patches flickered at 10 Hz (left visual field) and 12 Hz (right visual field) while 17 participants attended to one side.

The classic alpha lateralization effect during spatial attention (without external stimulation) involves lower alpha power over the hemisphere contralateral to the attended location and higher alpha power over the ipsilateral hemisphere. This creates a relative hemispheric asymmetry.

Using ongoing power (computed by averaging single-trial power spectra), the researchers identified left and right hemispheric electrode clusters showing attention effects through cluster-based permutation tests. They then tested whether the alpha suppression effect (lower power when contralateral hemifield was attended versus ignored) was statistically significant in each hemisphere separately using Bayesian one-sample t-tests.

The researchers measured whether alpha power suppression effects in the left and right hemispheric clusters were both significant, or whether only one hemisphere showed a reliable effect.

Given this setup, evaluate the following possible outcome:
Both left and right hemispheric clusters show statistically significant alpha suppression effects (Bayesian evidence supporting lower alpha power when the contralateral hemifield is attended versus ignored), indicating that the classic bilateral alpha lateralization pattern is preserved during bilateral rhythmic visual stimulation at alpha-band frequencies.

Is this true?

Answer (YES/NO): YES